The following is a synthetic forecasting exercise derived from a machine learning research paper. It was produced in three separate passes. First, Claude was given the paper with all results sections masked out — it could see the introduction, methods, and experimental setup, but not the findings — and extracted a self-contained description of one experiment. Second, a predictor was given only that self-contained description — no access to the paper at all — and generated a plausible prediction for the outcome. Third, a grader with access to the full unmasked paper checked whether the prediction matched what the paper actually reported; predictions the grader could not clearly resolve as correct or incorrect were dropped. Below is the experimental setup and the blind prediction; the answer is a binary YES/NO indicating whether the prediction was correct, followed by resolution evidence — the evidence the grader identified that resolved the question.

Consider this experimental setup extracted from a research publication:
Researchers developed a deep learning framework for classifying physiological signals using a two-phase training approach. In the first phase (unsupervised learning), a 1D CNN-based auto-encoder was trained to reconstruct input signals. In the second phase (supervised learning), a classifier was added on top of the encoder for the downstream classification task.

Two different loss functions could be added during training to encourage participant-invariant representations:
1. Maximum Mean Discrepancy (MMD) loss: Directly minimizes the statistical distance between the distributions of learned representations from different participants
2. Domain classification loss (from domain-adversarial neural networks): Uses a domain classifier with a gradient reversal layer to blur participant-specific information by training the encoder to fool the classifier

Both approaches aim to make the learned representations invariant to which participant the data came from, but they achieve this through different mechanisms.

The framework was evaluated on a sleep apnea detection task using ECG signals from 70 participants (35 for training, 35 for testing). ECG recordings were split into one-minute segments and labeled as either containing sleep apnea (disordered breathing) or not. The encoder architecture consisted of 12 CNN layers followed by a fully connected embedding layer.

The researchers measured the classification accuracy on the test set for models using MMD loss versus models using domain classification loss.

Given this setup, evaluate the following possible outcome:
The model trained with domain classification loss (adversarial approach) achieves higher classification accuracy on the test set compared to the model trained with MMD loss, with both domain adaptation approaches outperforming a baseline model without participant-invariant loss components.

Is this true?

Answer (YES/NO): NO